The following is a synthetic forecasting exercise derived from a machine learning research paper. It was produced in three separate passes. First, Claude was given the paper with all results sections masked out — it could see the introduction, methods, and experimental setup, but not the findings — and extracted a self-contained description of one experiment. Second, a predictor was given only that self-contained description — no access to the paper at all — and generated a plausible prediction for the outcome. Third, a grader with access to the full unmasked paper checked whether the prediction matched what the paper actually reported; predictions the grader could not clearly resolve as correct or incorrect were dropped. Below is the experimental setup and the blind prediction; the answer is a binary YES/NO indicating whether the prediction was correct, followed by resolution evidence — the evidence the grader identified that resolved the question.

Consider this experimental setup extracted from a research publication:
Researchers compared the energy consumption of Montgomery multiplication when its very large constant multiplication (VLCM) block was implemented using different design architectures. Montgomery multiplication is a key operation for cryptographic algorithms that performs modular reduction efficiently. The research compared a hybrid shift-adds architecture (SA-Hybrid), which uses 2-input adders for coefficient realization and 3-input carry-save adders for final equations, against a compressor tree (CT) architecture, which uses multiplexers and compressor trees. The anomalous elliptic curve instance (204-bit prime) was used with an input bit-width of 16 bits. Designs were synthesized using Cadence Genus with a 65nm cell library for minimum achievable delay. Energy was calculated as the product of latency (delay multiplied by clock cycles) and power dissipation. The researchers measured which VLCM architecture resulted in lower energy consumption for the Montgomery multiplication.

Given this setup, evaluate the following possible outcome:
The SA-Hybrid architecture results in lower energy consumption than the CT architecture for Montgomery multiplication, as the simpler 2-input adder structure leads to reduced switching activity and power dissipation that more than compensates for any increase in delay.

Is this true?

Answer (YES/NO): NO